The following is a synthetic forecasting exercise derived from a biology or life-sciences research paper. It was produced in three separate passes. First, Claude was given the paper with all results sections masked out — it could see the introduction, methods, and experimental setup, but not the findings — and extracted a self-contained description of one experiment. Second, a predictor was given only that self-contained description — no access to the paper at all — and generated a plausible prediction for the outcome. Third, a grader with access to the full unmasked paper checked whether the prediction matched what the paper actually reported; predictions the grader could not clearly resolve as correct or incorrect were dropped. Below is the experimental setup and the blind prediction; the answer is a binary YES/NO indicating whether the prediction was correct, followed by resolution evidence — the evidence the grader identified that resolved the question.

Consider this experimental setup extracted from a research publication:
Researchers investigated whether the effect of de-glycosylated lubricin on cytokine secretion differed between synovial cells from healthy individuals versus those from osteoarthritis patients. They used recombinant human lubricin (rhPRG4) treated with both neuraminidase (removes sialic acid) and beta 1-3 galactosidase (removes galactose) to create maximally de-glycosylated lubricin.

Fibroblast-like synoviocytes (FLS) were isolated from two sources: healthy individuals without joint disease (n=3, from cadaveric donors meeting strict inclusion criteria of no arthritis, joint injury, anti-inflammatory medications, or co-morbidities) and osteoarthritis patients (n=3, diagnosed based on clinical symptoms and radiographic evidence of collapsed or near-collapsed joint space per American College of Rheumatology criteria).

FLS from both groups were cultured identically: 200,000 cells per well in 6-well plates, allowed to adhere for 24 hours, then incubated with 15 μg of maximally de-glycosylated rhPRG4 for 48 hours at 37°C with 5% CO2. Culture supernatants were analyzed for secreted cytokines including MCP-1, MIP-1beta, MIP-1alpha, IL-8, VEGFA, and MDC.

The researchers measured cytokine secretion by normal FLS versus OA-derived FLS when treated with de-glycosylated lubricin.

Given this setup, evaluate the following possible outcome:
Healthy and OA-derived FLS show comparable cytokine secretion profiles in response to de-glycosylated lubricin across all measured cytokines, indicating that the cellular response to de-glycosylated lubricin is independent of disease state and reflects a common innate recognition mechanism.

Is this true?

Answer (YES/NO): NO